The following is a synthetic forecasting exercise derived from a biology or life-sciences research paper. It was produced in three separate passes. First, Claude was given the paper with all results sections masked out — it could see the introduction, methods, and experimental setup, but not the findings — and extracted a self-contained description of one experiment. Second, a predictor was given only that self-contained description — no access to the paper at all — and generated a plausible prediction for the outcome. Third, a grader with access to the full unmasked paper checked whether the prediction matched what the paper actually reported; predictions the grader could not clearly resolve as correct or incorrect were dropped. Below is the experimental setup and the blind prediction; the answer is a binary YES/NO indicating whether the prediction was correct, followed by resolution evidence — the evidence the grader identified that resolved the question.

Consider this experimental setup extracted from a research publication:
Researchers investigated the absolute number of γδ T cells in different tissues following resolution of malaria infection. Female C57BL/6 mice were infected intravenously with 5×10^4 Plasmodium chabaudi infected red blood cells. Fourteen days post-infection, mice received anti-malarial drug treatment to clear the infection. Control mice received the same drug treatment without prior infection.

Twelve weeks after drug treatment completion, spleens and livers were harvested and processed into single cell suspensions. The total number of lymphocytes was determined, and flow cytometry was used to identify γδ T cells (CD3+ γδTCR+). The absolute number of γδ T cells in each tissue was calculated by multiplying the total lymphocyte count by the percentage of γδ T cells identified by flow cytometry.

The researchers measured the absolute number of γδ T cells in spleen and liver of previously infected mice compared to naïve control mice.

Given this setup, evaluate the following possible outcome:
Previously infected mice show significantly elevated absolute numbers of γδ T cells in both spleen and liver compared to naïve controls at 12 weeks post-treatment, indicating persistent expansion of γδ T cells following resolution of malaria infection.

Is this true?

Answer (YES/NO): NO